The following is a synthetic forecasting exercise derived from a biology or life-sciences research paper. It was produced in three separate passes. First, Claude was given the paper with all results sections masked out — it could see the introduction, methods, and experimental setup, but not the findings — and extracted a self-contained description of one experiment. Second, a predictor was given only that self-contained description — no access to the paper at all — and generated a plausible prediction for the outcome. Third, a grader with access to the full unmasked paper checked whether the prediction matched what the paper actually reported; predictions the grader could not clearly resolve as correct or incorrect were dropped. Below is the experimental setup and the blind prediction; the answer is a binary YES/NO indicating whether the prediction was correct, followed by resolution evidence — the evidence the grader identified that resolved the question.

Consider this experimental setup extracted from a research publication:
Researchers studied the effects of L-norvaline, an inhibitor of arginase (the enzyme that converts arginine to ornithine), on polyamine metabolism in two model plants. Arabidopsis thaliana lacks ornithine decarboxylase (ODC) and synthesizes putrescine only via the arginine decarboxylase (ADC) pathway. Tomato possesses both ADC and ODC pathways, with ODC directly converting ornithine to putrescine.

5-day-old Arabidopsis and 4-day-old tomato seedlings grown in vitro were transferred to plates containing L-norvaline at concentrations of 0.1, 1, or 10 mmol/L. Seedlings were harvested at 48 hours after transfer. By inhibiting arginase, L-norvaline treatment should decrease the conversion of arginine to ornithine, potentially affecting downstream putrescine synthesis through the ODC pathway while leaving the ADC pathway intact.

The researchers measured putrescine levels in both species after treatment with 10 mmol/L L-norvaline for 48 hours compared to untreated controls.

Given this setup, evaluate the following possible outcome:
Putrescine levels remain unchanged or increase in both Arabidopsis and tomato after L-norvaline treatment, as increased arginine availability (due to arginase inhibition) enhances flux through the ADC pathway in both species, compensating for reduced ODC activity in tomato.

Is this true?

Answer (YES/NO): YES